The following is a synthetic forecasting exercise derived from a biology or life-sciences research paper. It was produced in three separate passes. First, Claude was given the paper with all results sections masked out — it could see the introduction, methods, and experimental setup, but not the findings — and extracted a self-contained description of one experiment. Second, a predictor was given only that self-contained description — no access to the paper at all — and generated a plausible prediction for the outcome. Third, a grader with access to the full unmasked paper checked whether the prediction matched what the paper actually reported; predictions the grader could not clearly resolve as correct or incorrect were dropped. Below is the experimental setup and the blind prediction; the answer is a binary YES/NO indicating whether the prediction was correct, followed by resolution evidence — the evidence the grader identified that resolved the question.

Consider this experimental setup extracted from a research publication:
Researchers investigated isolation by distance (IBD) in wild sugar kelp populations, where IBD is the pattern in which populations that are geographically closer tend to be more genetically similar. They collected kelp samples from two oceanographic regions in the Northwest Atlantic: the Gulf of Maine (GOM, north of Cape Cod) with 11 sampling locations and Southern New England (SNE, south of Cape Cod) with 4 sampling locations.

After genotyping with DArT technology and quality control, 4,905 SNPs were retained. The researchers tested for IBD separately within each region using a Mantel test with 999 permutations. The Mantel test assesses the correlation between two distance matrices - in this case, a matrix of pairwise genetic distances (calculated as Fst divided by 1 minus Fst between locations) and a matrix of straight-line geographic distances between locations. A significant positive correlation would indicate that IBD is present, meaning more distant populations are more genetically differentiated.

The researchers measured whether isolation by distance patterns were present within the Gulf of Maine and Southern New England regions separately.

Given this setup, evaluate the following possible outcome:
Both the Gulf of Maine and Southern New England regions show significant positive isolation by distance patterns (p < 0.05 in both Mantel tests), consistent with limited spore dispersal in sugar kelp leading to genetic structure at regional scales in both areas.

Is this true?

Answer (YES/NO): NO